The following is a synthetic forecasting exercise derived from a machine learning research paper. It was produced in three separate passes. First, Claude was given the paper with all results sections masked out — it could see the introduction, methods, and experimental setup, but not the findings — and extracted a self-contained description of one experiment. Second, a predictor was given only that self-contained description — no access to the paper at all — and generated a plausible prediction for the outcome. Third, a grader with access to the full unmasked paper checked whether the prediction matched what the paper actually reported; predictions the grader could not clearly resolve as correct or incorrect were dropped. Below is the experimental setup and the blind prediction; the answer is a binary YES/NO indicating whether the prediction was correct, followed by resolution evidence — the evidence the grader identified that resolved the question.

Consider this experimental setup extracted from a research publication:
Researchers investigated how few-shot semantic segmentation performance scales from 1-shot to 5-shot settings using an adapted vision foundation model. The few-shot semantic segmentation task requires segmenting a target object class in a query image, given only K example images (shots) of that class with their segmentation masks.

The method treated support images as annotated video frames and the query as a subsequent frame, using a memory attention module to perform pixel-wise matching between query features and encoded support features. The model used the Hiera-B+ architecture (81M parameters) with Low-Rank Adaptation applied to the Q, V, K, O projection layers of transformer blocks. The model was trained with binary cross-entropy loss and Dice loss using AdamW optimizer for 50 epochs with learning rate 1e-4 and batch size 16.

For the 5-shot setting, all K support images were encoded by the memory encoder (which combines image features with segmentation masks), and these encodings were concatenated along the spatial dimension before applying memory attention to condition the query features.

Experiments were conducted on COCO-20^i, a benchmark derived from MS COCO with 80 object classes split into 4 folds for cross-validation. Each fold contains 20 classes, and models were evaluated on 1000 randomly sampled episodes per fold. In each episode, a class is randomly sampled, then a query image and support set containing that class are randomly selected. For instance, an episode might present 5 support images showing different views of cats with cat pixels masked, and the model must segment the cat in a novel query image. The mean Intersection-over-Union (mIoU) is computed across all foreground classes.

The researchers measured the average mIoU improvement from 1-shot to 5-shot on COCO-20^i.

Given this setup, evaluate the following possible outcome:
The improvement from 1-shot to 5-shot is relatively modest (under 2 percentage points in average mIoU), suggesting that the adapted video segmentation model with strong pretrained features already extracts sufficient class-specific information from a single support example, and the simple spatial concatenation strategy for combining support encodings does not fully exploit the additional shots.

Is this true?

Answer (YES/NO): NO